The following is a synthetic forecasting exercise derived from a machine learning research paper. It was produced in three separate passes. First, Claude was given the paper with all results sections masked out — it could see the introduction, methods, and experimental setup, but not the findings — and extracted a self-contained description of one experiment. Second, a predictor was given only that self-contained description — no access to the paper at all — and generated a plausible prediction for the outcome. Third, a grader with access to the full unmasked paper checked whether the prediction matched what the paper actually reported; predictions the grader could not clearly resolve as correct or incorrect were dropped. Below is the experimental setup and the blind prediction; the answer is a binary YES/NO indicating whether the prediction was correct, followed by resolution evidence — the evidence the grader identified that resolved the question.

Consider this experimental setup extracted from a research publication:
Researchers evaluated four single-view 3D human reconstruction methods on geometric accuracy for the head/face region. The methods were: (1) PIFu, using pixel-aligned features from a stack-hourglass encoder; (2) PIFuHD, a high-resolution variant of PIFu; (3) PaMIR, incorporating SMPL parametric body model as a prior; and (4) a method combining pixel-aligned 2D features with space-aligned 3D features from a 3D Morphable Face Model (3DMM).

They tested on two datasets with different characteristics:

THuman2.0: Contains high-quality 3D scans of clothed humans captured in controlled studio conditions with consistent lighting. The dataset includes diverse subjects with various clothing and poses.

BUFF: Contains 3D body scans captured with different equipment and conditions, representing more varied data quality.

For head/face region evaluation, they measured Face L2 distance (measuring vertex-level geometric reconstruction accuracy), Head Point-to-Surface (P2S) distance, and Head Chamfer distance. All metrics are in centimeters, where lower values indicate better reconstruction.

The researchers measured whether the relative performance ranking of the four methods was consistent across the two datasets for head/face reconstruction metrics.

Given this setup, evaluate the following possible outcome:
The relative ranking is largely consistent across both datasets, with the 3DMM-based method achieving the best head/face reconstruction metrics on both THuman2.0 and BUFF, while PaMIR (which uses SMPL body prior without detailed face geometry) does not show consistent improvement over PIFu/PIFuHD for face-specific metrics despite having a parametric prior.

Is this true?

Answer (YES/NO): NO